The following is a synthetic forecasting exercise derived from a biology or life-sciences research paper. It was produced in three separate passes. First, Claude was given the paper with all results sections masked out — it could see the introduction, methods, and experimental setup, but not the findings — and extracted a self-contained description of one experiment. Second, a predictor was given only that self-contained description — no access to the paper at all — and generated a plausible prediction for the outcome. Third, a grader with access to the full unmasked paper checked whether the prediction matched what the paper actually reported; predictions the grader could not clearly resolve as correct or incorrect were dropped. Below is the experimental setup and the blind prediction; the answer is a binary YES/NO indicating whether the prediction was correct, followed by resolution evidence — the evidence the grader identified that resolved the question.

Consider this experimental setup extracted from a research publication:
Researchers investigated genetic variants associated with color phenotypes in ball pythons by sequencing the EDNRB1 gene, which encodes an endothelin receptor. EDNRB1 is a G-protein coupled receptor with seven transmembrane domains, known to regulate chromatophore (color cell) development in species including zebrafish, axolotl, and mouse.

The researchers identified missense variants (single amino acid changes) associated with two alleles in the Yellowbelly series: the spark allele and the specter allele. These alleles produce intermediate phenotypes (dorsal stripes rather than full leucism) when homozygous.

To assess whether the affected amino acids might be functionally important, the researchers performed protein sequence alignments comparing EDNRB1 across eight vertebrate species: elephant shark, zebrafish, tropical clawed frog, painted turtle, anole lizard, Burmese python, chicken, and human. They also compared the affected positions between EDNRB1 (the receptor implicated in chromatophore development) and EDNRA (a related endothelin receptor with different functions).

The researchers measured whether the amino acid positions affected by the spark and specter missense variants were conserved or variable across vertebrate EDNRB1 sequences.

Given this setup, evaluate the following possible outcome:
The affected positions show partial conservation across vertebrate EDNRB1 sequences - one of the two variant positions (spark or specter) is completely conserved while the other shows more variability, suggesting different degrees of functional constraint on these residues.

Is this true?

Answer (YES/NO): NO